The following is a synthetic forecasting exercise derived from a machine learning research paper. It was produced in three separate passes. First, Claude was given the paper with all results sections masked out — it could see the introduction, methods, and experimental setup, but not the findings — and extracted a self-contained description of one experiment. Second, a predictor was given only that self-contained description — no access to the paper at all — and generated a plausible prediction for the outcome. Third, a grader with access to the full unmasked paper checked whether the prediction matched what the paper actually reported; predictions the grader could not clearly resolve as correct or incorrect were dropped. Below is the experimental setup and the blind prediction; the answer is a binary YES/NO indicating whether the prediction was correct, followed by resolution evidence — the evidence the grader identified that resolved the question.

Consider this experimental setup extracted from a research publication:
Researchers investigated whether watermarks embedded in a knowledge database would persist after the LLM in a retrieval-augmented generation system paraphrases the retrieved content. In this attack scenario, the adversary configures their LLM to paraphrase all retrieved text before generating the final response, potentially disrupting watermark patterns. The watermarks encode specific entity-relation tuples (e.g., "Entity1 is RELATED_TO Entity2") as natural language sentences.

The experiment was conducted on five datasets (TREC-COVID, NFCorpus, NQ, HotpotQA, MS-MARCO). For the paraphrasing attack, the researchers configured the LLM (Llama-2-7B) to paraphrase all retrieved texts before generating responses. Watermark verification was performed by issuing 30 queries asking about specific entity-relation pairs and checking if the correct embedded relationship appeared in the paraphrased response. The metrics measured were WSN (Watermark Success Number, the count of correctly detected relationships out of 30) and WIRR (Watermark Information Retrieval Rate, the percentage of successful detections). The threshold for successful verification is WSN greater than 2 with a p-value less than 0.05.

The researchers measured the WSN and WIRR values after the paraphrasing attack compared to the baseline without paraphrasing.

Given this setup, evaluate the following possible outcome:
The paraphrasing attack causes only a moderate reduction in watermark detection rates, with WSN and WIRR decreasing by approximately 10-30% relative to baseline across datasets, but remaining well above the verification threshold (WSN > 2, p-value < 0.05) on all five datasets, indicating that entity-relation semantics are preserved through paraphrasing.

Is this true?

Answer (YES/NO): NO